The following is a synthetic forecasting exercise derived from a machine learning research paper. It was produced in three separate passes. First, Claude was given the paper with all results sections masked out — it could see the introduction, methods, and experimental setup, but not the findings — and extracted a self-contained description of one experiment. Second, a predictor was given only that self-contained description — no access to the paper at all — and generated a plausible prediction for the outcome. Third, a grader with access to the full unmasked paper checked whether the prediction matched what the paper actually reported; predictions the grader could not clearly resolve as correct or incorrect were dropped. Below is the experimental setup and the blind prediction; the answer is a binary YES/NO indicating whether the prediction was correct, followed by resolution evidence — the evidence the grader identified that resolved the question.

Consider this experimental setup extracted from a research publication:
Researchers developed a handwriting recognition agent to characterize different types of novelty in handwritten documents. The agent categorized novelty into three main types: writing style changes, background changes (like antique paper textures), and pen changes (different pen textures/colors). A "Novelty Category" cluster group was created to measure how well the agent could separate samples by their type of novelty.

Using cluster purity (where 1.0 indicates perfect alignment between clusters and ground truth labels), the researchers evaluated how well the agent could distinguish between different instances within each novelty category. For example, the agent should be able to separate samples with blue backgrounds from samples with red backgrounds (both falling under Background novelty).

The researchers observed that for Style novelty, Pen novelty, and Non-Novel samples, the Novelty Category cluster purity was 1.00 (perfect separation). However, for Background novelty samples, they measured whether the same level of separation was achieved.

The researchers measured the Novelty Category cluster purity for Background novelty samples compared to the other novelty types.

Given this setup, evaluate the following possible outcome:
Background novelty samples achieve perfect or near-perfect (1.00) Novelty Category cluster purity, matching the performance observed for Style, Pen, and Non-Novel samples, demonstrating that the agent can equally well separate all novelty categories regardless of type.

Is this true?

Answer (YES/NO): NO